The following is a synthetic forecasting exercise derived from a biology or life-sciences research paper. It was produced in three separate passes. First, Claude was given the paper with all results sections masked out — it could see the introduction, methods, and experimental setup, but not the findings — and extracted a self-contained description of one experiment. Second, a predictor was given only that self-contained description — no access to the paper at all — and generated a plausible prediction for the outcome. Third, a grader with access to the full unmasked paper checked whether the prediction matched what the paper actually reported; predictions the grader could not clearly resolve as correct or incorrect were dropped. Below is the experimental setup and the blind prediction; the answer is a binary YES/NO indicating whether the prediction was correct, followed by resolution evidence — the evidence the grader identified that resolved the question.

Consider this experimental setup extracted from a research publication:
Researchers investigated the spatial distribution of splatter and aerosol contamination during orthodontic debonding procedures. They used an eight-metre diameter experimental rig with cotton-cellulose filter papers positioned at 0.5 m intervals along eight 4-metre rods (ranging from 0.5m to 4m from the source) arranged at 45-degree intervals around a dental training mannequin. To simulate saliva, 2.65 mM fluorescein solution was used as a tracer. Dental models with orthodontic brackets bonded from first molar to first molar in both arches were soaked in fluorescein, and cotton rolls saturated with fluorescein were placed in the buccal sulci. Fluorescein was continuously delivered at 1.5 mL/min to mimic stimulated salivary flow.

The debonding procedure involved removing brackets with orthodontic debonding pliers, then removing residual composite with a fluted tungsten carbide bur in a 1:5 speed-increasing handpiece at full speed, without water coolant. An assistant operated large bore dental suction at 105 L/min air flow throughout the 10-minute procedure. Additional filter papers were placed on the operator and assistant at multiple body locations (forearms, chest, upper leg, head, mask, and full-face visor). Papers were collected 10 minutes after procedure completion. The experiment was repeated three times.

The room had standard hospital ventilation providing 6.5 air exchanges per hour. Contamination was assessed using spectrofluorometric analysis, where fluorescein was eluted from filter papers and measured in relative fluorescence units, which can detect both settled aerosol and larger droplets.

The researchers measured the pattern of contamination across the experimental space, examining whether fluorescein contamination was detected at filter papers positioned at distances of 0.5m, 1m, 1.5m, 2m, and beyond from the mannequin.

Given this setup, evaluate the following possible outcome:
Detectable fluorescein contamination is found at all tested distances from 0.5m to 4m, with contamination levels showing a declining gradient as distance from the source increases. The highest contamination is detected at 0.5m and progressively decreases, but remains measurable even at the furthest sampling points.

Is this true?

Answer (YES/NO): NO